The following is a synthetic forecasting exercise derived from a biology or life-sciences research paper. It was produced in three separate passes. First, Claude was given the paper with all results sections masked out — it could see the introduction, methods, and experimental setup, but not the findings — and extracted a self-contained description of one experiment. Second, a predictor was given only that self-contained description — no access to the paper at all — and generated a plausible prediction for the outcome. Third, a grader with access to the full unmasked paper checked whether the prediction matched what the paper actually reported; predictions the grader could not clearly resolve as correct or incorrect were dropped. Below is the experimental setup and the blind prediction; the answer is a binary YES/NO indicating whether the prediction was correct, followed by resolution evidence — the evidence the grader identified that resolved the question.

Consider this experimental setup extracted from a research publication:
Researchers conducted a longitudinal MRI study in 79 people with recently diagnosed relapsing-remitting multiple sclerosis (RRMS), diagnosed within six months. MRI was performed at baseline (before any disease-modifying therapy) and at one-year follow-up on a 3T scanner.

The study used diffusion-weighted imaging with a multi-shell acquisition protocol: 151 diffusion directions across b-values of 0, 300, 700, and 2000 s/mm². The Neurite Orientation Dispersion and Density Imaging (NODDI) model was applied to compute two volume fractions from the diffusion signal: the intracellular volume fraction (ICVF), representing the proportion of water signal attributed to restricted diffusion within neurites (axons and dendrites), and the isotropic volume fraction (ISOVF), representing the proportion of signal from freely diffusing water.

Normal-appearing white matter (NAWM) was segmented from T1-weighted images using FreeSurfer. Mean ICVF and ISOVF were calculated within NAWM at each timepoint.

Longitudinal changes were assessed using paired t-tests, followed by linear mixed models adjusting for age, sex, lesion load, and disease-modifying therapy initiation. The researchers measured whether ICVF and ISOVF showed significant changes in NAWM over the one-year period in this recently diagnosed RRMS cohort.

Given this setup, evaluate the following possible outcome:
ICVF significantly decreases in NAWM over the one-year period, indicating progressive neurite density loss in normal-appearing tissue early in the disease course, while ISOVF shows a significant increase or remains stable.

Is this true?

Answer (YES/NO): NO